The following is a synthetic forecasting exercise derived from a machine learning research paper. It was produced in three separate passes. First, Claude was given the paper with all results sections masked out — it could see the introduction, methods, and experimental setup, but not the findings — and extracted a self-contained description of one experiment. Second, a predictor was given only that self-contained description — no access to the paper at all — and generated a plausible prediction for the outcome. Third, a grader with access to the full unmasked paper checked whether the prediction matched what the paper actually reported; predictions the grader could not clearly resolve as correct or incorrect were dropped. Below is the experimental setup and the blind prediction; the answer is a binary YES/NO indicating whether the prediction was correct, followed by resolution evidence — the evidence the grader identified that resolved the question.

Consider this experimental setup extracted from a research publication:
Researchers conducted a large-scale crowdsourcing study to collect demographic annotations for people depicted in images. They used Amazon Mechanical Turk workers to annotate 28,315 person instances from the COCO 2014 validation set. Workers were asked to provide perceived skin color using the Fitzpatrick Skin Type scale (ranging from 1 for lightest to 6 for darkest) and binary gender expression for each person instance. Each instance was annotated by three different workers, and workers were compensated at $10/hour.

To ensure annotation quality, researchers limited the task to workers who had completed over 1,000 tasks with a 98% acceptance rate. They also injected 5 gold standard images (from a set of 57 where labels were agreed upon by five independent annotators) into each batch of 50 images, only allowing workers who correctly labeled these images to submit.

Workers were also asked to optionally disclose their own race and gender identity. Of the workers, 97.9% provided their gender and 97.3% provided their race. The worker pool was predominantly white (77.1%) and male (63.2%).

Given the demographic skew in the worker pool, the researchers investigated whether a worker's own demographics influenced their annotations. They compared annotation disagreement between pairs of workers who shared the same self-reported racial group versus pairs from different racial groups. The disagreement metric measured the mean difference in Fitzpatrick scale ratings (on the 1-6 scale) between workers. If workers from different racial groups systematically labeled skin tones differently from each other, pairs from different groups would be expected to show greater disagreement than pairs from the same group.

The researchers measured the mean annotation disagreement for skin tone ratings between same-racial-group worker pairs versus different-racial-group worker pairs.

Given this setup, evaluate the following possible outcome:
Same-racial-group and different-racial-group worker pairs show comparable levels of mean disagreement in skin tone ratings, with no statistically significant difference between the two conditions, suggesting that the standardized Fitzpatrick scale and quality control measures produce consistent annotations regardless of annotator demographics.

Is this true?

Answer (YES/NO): YES